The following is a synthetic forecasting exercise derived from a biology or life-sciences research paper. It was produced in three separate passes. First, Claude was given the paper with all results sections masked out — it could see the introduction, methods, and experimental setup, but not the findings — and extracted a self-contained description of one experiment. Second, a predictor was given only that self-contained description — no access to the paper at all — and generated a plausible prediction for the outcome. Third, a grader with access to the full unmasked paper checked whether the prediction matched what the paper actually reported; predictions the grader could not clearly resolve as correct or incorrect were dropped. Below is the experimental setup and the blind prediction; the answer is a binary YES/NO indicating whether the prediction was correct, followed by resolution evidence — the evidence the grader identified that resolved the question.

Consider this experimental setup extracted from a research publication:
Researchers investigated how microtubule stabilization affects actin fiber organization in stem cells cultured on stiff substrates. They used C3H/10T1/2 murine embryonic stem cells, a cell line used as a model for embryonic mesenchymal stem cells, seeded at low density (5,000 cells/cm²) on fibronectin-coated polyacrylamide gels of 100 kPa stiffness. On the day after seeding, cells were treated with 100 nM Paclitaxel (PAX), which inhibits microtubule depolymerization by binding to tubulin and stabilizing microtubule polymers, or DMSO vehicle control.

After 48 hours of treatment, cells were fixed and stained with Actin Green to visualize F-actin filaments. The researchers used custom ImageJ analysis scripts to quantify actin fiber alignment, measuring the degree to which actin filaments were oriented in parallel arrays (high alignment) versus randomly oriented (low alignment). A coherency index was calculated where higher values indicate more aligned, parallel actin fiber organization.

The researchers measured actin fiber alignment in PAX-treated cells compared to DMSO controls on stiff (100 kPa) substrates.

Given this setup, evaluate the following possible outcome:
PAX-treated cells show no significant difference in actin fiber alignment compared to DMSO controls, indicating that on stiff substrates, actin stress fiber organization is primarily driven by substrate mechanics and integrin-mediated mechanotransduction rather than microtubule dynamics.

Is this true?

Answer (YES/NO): NO